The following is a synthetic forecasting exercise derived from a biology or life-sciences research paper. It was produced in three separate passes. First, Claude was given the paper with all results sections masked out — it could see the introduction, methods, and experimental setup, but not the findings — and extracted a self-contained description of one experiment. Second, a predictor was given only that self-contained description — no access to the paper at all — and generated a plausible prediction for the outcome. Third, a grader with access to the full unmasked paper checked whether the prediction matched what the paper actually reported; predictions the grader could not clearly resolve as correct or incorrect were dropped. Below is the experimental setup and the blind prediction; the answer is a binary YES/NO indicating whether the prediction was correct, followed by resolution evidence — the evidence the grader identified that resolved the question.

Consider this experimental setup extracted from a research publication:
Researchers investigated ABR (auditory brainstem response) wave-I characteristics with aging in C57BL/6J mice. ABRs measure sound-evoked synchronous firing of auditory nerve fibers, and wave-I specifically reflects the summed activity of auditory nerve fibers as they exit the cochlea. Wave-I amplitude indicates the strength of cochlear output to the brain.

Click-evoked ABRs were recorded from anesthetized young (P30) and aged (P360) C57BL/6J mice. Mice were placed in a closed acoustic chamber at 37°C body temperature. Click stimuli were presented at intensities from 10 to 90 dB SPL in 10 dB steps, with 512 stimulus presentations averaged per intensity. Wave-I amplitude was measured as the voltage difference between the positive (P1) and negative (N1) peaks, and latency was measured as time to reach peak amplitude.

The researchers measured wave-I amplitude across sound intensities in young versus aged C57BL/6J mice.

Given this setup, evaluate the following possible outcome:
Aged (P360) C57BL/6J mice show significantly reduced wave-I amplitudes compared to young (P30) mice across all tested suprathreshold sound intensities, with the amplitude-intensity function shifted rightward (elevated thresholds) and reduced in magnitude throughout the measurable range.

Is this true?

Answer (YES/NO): YES